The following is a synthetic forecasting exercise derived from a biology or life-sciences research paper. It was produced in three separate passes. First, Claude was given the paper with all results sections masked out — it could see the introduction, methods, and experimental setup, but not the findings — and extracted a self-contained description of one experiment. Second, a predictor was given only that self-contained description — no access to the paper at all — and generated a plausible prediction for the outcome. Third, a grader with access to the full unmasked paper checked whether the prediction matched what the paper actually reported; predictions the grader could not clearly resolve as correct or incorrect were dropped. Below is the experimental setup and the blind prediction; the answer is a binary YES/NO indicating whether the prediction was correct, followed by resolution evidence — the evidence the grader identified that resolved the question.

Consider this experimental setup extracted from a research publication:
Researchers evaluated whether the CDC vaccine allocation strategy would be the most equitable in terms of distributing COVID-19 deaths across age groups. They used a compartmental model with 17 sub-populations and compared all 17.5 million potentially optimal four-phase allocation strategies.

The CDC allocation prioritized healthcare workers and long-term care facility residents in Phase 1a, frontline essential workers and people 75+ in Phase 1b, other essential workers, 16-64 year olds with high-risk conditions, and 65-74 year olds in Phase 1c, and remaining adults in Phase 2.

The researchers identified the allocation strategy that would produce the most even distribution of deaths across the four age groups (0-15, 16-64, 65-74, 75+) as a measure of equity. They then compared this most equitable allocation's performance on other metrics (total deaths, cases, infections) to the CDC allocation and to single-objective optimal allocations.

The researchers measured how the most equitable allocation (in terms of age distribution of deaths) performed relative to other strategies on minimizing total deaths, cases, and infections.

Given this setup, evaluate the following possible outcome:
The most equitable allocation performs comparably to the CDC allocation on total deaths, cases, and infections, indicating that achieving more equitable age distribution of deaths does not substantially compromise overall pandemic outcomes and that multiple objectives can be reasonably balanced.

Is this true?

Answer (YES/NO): NO